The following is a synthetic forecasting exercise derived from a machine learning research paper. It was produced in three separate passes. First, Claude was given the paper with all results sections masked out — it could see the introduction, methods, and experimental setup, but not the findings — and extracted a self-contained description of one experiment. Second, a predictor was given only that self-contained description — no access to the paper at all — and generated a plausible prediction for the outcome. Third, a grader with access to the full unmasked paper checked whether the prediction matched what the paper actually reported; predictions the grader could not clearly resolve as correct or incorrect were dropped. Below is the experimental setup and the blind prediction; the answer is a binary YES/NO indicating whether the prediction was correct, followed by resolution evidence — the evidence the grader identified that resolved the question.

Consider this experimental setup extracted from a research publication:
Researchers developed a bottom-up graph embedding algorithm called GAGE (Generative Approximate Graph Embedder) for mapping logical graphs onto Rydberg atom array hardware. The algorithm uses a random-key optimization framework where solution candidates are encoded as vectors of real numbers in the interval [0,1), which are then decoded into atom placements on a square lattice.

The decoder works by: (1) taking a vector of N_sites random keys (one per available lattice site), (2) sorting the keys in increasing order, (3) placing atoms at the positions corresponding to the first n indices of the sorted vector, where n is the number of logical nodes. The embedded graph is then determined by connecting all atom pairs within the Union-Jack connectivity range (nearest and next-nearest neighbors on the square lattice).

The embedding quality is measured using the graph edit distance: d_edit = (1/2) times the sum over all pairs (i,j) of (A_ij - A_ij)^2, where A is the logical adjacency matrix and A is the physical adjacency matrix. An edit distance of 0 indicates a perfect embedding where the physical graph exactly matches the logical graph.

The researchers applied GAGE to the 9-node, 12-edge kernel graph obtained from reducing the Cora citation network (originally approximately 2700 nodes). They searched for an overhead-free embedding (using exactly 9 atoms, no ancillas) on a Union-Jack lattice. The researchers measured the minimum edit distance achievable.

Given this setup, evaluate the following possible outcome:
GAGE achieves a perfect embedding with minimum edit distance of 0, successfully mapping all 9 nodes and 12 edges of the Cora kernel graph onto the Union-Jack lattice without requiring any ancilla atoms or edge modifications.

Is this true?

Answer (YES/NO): NO